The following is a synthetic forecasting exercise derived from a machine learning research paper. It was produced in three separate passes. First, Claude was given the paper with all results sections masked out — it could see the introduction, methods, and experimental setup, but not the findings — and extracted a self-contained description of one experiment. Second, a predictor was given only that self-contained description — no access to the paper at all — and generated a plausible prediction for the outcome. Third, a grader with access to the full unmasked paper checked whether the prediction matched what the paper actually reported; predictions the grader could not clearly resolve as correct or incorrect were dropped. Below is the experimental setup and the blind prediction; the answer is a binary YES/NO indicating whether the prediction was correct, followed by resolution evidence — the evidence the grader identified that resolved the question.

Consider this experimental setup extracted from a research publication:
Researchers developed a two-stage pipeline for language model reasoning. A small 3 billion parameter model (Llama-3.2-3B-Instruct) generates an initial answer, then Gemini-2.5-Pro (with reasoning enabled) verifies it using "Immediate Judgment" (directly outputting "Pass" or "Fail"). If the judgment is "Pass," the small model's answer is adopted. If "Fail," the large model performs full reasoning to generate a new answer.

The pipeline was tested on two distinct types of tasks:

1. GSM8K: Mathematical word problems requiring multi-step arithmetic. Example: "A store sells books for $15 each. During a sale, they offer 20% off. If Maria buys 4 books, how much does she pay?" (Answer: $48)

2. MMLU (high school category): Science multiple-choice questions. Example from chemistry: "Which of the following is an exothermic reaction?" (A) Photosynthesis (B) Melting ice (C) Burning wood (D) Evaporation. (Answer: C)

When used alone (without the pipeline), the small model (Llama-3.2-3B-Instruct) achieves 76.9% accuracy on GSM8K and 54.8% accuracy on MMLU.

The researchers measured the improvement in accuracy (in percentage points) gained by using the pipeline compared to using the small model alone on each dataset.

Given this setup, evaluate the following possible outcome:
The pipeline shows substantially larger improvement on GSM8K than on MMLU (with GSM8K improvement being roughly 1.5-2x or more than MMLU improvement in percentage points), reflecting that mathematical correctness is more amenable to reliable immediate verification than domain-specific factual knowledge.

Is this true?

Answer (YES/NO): NO